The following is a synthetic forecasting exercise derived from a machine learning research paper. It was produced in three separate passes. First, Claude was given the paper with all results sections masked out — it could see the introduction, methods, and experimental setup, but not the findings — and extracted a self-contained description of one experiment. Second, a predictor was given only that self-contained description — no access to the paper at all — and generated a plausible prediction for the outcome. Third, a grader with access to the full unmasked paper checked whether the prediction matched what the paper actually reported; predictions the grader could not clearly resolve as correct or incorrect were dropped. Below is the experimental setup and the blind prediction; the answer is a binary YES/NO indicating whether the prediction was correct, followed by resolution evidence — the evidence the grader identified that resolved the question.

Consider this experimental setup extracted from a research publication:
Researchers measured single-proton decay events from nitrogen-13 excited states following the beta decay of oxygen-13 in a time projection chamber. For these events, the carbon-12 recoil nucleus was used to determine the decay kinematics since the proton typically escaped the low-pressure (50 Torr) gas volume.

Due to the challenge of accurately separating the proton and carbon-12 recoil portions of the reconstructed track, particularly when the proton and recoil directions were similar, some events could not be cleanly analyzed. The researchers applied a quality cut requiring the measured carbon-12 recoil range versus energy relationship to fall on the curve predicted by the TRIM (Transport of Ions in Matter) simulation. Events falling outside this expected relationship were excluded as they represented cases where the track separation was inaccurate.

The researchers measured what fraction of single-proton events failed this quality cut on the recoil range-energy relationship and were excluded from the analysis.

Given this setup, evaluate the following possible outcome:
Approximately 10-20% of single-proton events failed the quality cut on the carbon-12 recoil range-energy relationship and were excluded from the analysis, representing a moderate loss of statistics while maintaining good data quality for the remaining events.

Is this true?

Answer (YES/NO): NO